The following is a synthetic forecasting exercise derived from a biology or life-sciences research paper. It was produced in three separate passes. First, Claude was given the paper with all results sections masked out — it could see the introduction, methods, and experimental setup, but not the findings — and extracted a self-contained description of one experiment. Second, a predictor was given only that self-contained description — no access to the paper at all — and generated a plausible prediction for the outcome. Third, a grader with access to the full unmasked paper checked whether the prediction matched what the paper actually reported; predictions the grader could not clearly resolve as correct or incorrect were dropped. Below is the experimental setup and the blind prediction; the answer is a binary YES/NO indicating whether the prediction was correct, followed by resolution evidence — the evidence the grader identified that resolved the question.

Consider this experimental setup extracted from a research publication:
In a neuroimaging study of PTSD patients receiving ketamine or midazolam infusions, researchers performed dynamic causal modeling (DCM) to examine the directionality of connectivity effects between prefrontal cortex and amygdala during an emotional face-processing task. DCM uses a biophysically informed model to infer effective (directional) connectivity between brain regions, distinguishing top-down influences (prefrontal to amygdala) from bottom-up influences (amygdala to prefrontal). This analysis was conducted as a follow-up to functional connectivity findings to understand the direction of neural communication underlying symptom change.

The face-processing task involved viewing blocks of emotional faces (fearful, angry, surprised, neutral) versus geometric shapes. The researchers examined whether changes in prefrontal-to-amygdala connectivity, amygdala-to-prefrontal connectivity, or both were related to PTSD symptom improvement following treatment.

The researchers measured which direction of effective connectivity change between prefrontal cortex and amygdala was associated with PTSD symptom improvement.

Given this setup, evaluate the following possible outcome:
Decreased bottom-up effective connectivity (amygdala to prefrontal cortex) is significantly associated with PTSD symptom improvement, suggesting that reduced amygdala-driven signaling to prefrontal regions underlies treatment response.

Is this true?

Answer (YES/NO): YES